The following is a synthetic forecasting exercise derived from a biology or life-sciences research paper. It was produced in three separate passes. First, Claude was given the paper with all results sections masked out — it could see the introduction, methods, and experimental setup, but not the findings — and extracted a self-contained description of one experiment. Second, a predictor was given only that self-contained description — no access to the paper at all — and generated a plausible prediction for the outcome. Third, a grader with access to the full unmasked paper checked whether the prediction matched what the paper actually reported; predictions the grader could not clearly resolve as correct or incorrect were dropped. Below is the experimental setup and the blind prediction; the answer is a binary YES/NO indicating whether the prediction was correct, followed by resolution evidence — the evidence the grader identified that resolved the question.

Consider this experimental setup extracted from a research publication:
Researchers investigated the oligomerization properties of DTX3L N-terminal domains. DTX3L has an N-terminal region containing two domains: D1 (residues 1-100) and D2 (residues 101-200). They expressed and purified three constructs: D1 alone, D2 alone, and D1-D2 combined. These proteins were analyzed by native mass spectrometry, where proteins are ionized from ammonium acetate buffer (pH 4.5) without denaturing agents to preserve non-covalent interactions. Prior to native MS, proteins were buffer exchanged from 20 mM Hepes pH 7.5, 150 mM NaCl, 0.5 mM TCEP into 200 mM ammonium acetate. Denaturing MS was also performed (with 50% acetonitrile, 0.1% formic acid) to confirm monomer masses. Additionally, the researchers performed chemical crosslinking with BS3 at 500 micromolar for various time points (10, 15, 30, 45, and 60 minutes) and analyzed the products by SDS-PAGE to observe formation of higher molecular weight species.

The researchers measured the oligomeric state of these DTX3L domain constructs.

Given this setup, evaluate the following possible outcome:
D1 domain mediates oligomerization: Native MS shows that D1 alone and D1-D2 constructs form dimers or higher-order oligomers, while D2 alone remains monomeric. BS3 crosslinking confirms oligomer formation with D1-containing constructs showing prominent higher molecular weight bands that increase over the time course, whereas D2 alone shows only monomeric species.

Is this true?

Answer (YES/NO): NO